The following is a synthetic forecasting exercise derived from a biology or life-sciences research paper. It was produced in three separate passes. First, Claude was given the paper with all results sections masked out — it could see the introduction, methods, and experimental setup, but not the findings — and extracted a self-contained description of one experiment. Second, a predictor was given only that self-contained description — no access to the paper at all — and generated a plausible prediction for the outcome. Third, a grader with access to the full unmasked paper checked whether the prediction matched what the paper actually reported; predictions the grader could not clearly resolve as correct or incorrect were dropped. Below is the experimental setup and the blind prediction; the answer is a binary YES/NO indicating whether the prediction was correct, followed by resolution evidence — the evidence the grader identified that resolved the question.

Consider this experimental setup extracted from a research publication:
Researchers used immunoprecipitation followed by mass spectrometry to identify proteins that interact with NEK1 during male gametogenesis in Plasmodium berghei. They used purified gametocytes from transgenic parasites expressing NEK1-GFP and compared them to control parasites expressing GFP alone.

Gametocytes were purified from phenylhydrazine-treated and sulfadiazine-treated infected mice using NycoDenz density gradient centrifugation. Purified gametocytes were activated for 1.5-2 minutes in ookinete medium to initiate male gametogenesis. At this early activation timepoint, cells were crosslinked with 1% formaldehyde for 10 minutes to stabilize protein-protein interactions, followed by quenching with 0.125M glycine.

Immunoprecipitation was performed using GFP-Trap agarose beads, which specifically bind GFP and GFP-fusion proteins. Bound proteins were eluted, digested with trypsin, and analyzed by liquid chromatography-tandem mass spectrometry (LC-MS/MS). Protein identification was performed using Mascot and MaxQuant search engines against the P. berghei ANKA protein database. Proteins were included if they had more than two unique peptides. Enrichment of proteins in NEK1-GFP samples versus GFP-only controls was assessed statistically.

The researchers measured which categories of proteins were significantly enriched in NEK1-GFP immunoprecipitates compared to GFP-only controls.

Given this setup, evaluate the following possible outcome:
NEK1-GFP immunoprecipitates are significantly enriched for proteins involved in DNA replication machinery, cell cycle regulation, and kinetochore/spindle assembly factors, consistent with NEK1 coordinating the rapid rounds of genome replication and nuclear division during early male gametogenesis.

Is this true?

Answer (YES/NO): NO